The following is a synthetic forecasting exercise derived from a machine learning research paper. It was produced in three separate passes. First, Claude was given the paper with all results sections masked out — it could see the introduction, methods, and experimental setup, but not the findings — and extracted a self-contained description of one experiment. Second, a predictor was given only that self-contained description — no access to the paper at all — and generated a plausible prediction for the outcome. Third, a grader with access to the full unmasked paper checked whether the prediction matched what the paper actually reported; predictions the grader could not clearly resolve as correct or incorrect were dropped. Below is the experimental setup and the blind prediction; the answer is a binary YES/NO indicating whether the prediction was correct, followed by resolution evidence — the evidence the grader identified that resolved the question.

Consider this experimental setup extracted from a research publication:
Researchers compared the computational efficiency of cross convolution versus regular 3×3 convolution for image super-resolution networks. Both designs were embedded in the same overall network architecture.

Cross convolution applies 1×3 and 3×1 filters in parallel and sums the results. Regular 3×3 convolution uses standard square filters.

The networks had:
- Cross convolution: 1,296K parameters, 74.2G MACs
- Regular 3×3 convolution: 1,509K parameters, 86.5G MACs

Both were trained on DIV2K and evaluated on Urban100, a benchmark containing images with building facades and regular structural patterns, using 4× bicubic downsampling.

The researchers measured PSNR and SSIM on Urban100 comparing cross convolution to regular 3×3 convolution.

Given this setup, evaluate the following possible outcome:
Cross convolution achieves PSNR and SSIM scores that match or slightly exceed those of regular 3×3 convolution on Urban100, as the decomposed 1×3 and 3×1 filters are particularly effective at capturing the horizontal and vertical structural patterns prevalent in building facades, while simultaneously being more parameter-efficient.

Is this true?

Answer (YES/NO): NO